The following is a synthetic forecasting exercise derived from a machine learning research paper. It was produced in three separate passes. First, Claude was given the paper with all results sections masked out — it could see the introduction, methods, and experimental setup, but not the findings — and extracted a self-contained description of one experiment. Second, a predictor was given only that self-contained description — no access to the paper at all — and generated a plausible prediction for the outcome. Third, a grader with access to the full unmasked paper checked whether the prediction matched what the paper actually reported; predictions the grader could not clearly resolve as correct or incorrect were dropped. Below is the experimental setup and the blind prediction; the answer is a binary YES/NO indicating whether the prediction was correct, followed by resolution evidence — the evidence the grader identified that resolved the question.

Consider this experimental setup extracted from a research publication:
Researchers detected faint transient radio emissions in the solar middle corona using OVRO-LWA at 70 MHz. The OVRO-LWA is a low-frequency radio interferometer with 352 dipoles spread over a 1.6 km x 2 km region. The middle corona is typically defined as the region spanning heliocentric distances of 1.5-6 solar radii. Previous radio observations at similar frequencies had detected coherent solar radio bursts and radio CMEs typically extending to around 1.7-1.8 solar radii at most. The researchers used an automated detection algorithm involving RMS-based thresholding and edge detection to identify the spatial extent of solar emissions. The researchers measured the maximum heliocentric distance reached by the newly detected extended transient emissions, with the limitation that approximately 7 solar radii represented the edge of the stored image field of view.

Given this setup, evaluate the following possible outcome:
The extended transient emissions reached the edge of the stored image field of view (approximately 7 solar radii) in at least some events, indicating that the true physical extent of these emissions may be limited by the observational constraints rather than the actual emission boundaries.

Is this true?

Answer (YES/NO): YES